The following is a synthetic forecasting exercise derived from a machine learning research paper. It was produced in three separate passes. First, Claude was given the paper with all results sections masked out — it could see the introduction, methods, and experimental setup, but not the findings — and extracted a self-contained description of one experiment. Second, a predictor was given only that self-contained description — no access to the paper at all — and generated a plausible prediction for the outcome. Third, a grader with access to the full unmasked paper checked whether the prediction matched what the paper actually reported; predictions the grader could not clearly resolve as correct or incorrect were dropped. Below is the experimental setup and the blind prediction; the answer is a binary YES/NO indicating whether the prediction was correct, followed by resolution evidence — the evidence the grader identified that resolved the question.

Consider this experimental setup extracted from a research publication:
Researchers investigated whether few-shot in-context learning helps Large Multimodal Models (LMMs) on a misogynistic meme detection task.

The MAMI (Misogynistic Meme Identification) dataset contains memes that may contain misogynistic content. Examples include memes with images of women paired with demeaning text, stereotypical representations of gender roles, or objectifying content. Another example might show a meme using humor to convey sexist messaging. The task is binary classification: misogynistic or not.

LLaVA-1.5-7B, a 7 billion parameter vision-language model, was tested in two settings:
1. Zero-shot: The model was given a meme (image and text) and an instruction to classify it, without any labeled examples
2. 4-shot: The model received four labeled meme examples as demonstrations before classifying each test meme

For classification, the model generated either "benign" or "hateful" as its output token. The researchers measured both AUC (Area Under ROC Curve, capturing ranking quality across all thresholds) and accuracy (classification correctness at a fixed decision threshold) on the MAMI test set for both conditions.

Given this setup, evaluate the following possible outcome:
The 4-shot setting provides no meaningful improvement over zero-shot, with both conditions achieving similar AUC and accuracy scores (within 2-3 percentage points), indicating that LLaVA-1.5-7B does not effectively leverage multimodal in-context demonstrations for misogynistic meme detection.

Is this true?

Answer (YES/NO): NO